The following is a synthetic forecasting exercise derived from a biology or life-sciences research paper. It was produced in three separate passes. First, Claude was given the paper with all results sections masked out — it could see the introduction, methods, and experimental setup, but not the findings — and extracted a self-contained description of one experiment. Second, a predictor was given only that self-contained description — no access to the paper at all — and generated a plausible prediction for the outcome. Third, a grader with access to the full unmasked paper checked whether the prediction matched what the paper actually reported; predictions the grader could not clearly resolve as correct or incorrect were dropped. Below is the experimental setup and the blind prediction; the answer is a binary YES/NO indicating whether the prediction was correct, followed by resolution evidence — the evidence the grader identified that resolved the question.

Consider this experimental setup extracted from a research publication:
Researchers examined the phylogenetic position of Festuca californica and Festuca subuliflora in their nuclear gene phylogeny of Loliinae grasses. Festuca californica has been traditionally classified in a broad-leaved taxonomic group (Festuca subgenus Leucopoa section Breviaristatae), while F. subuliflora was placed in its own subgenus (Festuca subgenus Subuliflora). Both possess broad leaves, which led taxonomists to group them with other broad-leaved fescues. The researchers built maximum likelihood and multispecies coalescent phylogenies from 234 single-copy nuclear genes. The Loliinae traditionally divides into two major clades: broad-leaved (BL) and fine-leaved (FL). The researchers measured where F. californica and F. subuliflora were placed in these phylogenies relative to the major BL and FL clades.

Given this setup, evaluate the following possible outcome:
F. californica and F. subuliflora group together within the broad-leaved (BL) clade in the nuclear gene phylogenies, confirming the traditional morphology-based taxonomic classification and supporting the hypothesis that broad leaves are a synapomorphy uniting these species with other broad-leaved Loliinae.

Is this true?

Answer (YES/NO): NO